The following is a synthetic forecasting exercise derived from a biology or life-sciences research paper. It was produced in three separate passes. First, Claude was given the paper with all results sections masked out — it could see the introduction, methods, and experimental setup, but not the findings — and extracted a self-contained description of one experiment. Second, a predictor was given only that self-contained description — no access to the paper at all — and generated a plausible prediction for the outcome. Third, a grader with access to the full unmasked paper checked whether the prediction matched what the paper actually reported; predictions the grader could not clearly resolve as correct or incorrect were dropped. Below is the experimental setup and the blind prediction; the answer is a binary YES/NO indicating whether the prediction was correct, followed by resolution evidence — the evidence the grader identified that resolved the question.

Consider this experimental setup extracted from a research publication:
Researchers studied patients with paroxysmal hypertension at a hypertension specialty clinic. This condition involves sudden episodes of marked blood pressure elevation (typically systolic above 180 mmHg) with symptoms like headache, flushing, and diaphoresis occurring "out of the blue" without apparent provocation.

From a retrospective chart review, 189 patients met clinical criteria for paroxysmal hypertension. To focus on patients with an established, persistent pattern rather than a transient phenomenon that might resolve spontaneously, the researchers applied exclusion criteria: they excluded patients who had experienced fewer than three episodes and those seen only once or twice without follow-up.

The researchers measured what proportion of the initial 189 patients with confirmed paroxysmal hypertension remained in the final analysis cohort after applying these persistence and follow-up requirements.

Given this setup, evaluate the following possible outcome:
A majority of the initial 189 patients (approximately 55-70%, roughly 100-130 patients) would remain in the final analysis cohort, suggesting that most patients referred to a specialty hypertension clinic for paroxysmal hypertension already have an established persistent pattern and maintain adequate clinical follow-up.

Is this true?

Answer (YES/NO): NO